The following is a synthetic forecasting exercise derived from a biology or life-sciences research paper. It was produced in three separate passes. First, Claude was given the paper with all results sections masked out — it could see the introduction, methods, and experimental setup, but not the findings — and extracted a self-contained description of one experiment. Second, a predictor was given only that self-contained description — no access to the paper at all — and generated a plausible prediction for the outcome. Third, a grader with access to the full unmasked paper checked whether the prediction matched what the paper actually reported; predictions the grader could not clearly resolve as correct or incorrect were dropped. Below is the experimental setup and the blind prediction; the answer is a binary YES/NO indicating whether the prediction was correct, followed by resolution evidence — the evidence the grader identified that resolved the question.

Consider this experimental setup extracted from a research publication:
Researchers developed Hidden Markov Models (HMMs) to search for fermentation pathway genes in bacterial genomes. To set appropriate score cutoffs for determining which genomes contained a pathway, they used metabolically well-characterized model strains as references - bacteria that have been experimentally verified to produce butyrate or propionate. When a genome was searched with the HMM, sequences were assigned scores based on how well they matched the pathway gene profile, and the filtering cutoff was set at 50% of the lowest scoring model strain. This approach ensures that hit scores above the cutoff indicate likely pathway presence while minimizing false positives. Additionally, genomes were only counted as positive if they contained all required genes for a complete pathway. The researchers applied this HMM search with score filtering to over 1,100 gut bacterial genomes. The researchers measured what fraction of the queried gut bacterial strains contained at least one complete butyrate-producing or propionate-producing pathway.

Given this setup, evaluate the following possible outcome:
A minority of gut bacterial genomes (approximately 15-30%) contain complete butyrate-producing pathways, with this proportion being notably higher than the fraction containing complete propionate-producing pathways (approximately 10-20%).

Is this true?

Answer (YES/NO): NO